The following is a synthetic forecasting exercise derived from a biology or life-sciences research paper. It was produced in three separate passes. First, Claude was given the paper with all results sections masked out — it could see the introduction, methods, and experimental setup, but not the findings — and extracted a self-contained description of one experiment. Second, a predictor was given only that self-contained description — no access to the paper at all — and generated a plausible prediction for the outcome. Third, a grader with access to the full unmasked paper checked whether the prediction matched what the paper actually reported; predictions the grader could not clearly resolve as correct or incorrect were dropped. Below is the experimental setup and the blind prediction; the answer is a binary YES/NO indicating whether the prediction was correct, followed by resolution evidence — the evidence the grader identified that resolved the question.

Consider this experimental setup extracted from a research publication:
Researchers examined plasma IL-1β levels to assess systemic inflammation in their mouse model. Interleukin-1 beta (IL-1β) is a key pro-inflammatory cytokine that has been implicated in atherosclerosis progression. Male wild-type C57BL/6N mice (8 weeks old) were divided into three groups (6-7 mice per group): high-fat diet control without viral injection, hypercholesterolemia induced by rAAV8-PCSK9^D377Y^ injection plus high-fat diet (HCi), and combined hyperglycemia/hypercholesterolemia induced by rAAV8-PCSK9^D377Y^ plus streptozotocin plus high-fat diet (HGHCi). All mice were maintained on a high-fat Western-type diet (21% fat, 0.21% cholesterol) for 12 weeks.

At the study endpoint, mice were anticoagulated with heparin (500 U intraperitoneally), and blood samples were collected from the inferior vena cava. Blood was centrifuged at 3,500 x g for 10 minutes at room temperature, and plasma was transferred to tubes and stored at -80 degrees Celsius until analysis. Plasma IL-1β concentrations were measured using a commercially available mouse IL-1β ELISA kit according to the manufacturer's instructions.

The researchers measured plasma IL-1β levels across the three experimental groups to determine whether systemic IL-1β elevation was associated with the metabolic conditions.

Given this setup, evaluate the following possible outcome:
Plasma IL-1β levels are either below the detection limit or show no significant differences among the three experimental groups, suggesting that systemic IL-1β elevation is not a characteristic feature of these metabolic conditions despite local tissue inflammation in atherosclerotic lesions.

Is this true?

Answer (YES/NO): NO